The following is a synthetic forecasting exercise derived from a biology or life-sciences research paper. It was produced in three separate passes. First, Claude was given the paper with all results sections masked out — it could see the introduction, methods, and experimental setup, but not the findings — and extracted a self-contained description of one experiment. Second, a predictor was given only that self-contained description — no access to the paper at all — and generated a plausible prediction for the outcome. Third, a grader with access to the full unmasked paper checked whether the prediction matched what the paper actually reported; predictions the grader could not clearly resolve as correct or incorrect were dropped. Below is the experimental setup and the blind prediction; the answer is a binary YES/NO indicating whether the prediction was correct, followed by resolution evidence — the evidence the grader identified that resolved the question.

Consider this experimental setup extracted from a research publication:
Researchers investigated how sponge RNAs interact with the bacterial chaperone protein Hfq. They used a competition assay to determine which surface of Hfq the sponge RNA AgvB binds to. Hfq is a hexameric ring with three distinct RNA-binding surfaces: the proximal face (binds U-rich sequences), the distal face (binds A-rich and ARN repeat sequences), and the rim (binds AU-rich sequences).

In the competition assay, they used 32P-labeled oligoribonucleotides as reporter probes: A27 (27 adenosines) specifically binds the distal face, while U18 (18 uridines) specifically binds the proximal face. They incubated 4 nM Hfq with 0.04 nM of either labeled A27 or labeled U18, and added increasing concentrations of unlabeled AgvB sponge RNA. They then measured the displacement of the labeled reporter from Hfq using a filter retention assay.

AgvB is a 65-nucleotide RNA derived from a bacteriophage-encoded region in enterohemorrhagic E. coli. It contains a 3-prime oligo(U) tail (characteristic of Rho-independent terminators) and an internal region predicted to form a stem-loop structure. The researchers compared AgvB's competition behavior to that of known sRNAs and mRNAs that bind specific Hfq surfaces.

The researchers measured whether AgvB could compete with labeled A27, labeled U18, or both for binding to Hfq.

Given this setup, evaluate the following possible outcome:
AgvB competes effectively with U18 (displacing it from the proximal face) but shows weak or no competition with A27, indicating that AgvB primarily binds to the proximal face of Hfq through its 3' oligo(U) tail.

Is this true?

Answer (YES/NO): NO